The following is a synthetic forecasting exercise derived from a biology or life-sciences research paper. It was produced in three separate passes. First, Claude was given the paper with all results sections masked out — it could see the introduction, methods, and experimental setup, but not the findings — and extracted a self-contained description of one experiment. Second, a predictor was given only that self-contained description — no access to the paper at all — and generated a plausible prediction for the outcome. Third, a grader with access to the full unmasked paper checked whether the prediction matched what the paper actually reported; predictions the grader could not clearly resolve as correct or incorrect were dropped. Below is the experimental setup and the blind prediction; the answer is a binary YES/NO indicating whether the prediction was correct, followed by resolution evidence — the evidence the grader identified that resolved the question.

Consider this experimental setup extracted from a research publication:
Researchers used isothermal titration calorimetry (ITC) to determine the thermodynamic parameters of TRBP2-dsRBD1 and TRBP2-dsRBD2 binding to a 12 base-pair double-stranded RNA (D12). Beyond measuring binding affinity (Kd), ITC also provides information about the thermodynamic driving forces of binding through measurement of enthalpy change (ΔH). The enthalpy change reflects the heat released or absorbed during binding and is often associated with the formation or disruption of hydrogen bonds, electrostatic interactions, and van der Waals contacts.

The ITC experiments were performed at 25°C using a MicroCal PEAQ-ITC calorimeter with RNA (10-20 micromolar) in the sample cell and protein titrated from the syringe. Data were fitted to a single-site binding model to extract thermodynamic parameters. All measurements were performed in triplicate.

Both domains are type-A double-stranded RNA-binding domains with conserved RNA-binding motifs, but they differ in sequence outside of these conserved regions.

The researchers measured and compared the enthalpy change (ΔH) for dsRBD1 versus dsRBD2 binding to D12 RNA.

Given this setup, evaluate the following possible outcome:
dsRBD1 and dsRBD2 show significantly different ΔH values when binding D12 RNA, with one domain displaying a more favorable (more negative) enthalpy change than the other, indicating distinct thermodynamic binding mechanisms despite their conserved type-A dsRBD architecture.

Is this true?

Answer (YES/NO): YES